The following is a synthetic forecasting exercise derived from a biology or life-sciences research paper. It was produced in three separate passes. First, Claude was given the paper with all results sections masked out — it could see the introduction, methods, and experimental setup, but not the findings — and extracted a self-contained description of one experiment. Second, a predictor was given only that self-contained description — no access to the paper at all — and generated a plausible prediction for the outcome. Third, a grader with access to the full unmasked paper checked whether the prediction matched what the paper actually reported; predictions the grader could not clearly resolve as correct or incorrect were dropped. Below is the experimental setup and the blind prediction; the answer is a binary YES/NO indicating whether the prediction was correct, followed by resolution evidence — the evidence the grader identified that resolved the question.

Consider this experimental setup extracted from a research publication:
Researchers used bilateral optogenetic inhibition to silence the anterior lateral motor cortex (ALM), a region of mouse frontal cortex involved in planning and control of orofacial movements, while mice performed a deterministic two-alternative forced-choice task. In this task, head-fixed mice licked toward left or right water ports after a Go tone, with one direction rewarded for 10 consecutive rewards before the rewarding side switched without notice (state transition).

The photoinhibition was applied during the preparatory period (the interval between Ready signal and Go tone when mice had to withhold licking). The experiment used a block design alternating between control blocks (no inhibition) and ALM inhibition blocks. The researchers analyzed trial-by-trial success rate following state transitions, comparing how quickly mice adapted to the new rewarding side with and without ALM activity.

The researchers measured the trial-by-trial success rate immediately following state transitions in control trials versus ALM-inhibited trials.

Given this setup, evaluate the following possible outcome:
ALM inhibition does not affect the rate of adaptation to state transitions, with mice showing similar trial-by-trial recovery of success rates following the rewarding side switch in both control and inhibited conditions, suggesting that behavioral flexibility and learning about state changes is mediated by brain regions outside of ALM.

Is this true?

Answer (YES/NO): NO